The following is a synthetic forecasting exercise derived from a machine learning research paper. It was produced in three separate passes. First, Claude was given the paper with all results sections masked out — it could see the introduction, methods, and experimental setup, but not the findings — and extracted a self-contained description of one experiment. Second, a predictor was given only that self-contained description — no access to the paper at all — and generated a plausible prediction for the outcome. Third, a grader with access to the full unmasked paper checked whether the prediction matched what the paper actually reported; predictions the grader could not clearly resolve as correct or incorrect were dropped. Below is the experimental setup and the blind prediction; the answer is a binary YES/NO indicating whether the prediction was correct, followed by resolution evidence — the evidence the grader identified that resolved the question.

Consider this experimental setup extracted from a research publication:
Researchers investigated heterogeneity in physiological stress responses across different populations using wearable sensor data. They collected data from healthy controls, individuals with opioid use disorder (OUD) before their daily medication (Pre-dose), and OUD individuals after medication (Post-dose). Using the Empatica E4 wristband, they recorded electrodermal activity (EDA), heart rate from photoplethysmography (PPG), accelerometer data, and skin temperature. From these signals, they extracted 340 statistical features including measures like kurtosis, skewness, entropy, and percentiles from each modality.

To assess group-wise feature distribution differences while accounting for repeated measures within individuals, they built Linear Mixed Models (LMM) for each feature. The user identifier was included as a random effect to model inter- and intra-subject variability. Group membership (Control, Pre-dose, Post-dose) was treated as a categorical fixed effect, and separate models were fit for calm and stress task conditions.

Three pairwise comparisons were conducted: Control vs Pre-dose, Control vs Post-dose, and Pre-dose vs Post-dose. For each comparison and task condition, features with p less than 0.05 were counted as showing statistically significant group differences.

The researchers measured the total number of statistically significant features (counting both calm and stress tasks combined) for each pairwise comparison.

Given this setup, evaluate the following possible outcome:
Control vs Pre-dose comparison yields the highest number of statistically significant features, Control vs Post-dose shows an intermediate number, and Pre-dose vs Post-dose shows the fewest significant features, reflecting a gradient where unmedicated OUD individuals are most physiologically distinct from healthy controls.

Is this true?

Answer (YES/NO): YES